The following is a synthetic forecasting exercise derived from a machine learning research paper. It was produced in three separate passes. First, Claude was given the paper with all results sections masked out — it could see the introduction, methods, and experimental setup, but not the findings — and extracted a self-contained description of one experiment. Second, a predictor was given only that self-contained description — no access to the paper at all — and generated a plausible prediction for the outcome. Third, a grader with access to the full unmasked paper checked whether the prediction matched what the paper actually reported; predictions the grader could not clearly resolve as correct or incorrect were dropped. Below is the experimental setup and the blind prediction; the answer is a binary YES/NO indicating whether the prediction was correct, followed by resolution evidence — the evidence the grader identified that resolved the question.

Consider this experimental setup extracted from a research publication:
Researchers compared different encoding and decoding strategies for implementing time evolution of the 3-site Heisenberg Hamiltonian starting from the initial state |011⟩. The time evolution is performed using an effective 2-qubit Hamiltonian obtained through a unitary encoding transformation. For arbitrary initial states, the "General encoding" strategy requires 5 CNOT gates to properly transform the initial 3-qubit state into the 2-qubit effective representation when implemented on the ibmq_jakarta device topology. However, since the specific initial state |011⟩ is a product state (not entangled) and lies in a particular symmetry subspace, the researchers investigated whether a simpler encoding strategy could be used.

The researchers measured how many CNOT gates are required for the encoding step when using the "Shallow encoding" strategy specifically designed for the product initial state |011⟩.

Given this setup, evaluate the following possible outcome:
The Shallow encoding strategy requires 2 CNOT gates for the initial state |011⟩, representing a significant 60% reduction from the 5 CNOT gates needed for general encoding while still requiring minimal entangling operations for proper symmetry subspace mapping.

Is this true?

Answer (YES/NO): NO